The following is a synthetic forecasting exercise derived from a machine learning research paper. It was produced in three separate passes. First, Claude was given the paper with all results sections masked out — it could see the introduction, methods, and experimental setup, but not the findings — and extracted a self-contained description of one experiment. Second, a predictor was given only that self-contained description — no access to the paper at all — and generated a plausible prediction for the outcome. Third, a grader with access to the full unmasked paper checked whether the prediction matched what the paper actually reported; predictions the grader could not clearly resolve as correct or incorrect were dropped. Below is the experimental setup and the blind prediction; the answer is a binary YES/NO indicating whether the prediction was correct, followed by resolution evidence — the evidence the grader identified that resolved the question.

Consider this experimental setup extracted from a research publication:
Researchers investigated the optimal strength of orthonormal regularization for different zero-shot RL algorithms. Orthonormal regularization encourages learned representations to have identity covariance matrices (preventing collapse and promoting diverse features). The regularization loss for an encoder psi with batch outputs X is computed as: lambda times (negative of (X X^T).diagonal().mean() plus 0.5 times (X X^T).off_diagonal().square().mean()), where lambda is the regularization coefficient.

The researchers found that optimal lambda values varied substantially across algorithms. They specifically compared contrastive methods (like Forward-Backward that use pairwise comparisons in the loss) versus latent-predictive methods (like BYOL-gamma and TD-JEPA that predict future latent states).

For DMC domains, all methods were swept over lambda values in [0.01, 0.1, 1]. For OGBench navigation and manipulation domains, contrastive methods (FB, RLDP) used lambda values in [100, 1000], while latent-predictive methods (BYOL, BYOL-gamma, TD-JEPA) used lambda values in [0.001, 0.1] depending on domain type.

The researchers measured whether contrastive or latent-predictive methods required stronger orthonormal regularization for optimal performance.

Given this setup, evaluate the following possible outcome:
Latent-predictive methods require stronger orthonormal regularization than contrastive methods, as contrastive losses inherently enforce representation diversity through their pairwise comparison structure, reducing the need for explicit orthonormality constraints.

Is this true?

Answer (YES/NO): NO